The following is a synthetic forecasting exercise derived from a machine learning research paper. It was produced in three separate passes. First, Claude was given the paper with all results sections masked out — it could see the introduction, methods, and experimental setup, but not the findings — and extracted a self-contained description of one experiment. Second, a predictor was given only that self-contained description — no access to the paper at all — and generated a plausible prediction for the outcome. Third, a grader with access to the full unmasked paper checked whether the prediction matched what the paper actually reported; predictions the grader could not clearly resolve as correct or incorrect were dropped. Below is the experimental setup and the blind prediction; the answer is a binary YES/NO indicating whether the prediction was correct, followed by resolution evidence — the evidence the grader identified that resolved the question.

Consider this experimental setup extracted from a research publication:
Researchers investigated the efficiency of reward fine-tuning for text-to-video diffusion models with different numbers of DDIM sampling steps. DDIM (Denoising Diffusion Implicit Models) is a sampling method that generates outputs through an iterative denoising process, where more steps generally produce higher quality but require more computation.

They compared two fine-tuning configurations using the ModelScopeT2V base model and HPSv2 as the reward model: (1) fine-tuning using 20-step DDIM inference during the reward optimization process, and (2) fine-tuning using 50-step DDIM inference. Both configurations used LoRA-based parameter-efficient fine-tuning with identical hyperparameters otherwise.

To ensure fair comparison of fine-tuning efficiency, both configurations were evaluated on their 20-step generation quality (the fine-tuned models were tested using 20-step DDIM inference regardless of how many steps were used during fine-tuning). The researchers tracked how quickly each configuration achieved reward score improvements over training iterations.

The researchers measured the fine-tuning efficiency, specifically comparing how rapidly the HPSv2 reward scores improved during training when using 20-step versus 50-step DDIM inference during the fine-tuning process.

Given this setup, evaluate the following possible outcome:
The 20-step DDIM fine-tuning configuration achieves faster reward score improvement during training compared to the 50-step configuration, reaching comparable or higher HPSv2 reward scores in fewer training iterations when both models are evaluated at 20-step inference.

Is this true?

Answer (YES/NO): YES